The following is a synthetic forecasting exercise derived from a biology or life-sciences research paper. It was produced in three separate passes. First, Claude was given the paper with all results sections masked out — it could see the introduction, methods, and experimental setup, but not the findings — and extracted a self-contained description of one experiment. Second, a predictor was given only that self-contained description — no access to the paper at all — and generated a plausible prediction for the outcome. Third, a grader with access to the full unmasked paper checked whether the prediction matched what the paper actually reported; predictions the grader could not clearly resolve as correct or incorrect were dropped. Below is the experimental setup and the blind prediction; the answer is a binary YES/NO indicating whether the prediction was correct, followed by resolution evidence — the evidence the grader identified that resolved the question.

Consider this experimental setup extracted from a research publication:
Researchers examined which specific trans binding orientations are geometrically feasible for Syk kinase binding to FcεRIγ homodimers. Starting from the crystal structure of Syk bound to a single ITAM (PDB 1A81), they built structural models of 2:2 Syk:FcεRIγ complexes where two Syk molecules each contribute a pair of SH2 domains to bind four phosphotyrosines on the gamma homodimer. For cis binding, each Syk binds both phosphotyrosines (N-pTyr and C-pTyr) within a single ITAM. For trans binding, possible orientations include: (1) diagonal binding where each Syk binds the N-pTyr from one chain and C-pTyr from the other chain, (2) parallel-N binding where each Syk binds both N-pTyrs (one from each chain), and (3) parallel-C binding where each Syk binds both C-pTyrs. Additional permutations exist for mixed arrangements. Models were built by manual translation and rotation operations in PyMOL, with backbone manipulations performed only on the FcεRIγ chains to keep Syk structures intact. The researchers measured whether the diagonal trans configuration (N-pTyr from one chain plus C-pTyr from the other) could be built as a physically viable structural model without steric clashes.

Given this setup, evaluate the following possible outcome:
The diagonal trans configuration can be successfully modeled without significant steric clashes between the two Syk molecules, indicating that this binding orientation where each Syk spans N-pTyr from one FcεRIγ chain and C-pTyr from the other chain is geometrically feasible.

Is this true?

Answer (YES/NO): YES